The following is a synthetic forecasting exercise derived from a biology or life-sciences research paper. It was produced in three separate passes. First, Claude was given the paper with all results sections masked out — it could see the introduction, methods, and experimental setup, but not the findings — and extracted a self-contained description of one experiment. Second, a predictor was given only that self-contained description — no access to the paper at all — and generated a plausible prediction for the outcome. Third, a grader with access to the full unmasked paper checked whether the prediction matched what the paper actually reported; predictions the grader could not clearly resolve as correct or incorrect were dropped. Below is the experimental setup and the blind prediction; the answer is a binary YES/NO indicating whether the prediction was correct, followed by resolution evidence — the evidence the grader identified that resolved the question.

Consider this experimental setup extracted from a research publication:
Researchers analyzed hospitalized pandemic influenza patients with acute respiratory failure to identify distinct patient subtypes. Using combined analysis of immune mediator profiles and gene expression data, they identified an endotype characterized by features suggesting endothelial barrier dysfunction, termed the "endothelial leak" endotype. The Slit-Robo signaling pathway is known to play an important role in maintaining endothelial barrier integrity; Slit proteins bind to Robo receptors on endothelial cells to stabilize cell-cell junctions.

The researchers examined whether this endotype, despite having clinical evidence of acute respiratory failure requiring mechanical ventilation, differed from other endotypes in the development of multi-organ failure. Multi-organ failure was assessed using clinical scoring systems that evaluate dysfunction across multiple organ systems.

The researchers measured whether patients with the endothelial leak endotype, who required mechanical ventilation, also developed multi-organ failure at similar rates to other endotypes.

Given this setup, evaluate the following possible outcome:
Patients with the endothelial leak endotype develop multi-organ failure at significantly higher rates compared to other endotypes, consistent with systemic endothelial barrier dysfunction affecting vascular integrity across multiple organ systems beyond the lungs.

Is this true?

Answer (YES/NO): NO